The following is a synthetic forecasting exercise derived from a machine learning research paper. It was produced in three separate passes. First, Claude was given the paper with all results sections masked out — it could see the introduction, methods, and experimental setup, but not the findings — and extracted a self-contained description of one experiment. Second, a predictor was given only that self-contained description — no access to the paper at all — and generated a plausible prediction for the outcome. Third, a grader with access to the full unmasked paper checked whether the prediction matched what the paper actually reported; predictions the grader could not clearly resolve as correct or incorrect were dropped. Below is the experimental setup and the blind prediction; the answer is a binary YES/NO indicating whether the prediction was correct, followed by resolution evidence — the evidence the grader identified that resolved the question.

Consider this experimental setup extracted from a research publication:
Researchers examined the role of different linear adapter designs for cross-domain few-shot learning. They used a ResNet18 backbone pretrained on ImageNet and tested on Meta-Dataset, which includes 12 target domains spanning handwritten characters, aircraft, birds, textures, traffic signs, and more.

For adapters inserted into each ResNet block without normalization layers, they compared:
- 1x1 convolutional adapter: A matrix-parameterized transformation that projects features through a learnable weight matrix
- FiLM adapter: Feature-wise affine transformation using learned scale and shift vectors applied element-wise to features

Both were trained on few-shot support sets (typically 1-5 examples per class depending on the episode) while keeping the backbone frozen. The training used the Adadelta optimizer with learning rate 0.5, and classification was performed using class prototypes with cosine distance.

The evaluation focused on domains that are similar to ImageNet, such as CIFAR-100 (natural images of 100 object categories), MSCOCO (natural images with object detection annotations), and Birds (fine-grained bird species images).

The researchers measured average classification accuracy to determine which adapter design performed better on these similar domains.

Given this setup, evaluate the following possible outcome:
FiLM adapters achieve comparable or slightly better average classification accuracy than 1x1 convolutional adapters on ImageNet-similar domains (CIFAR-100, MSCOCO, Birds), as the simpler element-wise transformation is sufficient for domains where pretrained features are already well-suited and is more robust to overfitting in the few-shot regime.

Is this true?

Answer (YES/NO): YES